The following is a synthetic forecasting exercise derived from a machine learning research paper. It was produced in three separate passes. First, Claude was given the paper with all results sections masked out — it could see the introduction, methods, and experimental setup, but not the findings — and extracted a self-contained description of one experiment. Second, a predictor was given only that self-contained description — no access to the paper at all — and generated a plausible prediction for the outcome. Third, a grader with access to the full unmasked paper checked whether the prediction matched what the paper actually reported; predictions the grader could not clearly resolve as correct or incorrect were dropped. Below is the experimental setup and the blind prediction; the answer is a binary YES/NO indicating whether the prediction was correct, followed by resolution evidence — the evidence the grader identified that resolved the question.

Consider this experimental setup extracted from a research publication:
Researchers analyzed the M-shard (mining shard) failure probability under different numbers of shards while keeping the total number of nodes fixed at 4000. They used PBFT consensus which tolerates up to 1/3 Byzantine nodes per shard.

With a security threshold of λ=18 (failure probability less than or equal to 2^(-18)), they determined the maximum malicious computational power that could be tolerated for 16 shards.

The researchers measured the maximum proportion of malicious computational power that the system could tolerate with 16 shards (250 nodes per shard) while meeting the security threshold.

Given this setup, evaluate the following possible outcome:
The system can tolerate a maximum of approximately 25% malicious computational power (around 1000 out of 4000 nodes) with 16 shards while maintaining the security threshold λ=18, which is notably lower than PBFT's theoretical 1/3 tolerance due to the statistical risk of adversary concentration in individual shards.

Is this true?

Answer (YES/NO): NO